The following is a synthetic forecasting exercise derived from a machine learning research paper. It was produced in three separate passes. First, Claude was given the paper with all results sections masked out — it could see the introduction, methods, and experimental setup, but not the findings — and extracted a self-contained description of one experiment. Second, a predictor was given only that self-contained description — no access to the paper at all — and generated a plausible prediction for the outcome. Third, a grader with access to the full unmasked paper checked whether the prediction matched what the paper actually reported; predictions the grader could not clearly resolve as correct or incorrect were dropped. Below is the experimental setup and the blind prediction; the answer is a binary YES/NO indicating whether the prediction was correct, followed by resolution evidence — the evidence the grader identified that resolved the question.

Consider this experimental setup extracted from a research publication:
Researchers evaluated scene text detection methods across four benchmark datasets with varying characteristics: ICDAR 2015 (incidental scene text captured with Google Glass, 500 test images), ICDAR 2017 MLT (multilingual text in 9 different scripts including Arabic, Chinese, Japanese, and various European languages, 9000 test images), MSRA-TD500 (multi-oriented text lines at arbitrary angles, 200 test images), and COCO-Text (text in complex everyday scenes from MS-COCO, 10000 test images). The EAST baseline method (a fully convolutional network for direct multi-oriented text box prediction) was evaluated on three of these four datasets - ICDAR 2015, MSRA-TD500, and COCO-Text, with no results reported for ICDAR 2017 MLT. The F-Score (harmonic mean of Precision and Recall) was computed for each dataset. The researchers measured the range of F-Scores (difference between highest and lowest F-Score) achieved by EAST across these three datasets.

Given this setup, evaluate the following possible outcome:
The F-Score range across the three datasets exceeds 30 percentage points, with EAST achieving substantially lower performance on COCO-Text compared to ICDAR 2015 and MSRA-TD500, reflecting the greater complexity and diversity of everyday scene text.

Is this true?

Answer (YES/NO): YES